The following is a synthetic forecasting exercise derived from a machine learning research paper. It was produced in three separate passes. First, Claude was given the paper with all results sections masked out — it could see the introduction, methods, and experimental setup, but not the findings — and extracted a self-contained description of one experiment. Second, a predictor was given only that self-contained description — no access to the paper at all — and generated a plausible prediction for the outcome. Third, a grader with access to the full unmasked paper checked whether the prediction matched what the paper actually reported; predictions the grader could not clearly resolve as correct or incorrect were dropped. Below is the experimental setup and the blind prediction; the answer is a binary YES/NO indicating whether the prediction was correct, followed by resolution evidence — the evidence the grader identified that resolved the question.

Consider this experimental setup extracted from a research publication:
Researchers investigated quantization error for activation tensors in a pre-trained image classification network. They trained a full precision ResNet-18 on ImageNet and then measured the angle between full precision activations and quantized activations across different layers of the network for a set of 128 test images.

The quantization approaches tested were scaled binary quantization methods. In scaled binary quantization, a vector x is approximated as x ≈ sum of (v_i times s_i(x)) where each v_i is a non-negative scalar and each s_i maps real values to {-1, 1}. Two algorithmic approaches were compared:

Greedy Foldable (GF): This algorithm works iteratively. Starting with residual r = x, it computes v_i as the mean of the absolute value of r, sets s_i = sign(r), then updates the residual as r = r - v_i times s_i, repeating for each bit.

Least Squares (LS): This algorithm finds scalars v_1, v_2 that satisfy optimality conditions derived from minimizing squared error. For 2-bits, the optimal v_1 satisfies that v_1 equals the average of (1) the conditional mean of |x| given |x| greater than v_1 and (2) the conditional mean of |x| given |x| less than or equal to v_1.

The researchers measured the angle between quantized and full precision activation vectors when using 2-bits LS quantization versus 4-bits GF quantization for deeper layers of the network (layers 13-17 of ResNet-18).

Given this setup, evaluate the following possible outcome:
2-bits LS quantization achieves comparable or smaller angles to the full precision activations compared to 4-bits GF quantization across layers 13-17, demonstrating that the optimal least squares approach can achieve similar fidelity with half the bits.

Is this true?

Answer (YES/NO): YES